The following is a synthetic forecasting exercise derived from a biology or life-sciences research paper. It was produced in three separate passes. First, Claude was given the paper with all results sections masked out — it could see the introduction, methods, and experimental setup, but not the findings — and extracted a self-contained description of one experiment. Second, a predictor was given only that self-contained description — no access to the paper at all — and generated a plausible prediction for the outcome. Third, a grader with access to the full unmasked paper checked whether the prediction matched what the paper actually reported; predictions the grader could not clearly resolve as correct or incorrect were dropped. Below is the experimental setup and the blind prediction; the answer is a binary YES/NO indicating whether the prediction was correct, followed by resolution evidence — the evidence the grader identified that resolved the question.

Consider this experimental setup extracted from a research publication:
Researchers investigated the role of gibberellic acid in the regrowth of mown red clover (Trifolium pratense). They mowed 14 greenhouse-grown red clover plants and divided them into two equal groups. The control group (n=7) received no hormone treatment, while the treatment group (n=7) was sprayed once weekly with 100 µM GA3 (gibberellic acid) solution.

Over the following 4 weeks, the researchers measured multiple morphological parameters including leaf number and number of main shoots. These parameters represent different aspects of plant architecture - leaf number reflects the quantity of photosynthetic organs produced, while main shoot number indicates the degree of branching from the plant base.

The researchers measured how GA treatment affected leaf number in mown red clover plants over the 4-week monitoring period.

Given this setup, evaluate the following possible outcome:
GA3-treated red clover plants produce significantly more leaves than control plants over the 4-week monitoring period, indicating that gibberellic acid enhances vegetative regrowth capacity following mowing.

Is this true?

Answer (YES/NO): NO